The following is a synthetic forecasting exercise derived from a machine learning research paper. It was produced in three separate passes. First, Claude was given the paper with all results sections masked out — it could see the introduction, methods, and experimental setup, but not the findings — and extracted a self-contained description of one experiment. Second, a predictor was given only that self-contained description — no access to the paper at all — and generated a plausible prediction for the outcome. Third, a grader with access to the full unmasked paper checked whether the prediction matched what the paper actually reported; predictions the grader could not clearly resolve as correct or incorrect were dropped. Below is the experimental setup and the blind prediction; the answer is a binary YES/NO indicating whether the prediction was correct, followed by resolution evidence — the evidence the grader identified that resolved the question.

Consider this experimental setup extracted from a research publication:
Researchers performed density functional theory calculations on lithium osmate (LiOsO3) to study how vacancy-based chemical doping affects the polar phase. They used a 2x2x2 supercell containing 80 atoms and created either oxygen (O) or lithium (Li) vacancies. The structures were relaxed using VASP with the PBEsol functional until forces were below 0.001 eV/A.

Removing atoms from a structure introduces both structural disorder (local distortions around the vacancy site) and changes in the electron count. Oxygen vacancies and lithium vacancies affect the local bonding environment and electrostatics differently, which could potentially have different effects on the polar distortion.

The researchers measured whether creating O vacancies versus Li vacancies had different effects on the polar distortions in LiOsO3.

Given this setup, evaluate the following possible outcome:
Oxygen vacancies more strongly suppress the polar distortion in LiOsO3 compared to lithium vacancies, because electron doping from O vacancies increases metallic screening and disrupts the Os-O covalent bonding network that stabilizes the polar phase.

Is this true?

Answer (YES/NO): NO